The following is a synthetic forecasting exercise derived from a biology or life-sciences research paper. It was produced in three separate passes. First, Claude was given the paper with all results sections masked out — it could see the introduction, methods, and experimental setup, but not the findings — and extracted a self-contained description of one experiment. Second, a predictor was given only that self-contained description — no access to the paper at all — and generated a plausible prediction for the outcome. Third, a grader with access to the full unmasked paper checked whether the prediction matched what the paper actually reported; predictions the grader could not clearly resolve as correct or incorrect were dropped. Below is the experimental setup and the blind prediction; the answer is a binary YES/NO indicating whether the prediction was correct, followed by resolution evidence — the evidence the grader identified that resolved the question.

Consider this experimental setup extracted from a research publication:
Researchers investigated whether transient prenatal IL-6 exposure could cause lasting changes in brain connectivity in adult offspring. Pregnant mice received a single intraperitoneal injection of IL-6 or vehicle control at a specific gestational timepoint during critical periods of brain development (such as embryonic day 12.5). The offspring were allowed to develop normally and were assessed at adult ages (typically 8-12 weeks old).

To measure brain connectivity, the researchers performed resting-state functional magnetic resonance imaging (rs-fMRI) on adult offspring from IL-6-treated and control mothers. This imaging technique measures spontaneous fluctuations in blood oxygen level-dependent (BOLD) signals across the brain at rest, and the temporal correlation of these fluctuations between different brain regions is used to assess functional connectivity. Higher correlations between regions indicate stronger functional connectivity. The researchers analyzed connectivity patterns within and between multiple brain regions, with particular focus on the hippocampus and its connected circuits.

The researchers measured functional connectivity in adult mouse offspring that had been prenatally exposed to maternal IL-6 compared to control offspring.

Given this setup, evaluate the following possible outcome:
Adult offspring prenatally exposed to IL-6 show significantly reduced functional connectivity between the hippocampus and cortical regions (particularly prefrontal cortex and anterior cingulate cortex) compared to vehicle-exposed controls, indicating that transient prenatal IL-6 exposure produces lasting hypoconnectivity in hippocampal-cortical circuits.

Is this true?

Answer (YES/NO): NO